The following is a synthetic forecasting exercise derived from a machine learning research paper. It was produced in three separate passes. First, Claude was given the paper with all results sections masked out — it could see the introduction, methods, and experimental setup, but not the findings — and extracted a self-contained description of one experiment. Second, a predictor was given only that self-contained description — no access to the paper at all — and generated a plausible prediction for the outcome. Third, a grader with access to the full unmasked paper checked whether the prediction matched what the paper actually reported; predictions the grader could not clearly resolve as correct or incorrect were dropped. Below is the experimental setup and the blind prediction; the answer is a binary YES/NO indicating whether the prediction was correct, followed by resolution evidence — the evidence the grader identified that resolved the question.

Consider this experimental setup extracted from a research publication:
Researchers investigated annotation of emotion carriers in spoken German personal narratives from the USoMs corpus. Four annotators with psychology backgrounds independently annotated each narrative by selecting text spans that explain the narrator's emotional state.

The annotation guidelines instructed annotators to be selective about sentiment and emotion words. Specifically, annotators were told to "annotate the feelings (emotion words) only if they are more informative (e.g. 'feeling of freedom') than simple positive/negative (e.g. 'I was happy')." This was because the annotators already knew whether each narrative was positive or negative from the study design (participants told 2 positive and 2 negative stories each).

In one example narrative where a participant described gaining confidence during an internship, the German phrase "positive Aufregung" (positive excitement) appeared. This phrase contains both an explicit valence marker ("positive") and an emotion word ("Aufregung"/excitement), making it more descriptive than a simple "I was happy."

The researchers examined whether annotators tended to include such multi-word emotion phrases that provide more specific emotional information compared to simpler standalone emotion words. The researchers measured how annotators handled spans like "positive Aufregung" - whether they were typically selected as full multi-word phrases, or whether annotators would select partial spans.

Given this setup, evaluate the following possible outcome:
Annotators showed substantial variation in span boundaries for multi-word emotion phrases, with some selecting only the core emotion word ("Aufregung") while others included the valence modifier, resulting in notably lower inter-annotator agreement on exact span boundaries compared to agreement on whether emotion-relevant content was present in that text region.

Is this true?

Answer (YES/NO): YES